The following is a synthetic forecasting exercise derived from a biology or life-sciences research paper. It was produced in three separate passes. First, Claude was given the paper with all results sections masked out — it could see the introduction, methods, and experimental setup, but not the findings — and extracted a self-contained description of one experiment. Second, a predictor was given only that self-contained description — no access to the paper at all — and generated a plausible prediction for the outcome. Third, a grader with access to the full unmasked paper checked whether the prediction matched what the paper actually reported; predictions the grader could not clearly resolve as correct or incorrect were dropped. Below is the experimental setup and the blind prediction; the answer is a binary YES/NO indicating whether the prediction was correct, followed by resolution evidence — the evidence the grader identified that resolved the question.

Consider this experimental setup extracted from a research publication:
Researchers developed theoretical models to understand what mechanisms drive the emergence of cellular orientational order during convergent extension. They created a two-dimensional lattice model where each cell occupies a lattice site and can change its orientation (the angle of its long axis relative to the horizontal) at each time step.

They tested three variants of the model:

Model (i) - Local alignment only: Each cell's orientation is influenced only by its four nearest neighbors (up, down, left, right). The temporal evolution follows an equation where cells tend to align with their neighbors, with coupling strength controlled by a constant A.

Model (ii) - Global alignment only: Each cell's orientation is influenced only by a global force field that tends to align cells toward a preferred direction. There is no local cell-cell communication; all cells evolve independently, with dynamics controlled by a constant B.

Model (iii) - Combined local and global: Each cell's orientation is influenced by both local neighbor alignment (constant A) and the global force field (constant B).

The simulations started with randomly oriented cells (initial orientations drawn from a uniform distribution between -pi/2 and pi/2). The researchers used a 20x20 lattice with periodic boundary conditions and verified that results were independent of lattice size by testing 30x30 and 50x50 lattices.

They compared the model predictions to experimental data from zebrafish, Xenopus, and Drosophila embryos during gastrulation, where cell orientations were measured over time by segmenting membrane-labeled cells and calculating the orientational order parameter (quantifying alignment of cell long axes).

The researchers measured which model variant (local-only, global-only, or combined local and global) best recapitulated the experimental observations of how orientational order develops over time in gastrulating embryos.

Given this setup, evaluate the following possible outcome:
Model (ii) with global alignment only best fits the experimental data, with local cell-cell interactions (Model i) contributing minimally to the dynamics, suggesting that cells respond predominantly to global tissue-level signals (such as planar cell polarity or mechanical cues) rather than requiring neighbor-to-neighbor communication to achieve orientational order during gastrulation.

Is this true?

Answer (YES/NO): NO